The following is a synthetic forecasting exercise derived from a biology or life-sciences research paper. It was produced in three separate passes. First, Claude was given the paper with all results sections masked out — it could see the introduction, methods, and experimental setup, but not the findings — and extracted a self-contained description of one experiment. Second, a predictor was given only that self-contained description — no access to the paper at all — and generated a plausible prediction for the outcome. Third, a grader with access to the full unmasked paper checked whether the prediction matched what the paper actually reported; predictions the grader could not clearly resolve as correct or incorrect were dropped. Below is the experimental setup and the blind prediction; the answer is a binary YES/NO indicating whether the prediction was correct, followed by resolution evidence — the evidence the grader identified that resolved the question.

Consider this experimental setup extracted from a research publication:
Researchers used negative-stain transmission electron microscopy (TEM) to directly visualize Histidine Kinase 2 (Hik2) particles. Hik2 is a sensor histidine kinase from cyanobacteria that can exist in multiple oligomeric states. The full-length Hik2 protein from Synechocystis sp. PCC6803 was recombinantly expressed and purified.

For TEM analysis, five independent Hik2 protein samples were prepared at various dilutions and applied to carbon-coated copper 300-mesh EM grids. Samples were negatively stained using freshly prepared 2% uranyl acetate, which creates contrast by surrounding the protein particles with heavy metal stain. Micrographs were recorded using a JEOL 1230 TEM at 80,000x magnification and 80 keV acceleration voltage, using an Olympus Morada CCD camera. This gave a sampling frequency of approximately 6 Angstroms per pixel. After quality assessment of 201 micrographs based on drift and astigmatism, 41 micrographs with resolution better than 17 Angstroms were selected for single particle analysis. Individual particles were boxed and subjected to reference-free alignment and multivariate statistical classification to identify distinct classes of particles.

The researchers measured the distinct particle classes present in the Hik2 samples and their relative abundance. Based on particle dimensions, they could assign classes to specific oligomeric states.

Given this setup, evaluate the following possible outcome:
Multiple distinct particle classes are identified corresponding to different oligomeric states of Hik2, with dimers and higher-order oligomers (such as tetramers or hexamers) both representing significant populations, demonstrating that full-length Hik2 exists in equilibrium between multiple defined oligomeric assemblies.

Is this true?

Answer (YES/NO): NO